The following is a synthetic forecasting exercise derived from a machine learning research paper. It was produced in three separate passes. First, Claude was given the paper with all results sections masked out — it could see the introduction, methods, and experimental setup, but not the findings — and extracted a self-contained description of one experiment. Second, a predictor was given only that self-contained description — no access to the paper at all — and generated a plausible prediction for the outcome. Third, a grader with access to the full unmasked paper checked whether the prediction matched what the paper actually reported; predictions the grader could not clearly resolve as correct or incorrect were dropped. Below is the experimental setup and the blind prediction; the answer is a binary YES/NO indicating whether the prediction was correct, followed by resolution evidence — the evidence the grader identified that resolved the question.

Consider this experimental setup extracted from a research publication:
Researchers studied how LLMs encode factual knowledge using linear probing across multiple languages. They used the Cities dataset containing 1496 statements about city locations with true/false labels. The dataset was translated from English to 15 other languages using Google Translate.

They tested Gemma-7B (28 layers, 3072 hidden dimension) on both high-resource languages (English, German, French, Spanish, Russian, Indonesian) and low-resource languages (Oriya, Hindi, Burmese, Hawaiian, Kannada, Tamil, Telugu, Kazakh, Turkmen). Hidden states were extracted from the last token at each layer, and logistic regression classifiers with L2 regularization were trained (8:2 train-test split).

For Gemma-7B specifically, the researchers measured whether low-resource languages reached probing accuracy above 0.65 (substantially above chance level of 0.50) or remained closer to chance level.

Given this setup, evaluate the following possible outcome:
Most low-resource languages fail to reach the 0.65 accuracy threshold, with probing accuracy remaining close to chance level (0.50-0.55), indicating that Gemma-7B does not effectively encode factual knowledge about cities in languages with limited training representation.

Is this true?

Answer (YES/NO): NO